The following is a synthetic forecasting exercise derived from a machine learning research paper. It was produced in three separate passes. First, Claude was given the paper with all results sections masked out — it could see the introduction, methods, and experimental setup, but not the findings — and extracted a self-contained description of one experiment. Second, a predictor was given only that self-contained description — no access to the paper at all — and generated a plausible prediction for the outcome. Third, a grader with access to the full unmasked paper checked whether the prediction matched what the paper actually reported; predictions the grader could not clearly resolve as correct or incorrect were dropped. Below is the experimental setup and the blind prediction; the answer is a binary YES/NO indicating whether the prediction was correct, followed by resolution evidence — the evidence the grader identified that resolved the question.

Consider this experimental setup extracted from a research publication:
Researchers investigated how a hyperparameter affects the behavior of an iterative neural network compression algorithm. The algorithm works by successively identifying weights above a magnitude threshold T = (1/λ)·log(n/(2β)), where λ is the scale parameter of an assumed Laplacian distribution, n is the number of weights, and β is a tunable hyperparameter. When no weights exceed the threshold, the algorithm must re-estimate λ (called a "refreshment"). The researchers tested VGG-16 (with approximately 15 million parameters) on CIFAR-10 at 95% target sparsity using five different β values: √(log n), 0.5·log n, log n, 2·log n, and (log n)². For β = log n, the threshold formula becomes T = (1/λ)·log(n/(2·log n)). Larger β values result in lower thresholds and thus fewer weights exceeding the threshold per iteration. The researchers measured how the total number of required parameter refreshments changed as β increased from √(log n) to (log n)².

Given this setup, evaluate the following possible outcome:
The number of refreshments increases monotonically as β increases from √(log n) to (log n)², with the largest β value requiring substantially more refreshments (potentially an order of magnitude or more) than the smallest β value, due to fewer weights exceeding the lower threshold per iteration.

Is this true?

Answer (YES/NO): NO